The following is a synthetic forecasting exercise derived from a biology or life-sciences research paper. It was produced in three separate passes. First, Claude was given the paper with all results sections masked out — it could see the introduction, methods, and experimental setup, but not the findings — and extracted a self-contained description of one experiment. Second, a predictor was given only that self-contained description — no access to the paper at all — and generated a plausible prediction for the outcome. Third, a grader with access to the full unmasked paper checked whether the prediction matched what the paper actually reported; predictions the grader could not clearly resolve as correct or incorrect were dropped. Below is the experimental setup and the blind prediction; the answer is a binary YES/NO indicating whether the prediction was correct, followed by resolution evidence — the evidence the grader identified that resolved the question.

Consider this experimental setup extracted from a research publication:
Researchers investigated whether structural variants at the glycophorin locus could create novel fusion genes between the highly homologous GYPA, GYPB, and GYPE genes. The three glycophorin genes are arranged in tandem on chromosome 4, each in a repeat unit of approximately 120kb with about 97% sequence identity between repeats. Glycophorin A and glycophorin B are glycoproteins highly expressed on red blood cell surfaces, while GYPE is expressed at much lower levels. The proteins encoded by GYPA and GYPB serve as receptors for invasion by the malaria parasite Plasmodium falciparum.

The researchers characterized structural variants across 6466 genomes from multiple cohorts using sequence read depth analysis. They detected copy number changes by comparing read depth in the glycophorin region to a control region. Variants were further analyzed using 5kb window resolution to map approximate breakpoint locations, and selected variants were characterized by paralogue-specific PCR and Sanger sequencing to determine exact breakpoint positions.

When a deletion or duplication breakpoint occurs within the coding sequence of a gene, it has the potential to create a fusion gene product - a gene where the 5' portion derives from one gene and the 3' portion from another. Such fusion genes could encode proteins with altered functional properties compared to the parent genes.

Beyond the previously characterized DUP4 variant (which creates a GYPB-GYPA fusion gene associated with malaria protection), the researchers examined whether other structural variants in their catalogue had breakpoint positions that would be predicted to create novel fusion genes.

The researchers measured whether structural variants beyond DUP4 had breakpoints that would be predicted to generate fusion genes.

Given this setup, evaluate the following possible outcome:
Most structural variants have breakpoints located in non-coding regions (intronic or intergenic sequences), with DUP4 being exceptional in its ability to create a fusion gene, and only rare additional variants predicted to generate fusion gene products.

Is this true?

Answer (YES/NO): NO